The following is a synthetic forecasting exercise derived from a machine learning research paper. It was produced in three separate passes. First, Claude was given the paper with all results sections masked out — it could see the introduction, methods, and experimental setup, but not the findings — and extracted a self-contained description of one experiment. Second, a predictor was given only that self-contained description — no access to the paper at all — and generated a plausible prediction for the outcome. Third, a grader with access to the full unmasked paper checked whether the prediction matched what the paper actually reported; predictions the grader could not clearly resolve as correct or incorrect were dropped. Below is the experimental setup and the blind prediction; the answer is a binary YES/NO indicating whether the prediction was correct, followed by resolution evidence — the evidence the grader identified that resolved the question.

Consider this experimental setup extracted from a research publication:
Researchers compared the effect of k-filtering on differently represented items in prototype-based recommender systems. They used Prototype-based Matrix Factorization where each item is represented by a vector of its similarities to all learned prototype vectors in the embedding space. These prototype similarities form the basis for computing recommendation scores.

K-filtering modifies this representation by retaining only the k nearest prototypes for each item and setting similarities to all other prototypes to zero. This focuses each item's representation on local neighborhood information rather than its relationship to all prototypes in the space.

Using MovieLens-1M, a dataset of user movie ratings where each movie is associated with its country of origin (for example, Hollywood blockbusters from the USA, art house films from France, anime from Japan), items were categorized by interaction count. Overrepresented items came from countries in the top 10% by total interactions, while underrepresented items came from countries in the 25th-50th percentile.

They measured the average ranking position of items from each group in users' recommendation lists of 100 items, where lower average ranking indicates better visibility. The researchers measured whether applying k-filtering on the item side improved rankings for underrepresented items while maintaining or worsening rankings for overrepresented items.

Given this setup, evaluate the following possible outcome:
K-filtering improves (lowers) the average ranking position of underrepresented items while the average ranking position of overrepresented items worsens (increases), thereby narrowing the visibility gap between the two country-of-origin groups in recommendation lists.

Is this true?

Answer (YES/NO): NO